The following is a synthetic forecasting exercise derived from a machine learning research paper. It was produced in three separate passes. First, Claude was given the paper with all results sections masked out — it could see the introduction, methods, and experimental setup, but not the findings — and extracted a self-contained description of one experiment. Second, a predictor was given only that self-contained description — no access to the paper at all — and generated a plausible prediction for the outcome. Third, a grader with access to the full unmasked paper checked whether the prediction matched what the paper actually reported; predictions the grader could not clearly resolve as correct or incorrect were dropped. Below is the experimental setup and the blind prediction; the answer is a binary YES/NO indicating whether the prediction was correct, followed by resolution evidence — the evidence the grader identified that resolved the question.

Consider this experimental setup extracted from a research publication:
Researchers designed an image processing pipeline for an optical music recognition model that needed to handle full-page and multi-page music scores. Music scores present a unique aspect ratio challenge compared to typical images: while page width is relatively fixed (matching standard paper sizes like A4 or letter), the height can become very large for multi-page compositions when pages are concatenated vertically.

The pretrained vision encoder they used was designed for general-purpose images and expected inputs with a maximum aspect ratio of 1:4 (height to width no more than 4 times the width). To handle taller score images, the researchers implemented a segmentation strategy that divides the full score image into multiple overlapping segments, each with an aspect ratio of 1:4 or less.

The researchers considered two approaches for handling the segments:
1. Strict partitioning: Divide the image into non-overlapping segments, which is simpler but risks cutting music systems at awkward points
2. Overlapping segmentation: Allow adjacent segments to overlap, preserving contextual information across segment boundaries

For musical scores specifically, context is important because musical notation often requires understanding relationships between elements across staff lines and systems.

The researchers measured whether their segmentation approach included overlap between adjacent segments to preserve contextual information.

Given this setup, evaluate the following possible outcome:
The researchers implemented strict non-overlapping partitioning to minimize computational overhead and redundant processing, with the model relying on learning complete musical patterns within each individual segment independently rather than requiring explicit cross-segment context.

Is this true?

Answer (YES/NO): NO